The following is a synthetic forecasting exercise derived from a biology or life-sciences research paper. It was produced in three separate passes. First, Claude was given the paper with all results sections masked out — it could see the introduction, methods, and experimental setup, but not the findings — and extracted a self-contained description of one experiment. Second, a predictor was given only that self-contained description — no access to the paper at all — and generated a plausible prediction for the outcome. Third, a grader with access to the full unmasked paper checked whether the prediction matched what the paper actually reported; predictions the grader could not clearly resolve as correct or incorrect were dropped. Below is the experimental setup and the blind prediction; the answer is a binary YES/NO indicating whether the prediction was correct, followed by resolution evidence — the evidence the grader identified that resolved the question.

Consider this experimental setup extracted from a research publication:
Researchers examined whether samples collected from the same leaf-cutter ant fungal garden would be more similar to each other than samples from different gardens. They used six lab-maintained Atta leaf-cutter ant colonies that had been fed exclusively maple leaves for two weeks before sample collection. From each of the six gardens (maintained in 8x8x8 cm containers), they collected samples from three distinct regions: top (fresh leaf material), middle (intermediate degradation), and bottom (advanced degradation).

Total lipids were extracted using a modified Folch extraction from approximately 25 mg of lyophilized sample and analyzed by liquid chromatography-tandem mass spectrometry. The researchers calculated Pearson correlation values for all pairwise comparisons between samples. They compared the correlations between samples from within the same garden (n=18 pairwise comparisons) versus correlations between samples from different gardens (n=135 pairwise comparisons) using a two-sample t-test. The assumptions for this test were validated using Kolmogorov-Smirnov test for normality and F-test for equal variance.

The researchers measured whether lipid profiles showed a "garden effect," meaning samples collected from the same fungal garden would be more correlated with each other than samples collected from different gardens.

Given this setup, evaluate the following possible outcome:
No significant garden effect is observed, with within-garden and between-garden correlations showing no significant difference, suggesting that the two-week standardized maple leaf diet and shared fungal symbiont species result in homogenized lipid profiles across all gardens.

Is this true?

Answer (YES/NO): YES